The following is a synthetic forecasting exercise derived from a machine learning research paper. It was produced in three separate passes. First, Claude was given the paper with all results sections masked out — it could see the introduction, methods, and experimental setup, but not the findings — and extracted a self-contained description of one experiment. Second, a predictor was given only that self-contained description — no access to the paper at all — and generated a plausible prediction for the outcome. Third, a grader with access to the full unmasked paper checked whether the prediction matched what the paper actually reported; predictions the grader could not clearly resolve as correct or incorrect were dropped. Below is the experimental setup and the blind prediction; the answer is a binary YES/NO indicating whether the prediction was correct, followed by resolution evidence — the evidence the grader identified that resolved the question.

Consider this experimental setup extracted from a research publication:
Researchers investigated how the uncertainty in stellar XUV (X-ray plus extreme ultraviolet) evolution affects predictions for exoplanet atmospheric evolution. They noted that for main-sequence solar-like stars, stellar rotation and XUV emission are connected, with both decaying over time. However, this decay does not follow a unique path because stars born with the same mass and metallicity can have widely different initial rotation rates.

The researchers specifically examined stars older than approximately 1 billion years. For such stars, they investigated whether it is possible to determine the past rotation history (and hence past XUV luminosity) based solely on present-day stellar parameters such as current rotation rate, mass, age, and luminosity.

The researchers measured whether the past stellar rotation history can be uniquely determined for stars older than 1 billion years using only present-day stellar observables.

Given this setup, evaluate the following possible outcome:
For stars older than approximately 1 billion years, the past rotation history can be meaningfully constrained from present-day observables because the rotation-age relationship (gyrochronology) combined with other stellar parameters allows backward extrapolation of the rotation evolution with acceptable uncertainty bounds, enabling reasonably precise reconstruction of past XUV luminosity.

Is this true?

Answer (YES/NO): NO